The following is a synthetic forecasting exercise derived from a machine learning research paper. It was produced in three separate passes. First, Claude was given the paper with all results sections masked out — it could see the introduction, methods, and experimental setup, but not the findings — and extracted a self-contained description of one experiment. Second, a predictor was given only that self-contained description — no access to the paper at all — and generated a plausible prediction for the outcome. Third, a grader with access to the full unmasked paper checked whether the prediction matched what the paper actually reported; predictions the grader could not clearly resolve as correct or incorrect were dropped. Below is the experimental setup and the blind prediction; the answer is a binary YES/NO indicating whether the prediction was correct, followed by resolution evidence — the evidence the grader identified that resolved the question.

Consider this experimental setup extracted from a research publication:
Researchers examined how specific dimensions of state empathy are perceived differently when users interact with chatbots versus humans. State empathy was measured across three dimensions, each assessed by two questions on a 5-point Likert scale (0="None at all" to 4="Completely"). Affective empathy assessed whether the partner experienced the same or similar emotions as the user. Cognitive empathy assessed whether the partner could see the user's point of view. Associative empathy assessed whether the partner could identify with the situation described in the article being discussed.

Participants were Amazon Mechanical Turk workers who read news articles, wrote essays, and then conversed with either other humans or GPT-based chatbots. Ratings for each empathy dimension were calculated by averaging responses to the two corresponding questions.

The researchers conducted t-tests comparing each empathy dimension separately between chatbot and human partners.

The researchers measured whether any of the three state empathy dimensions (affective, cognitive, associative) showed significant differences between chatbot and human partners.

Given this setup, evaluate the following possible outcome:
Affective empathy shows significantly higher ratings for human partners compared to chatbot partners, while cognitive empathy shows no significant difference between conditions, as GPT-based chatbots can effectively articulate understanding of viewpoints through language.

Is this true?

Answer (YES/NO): NO